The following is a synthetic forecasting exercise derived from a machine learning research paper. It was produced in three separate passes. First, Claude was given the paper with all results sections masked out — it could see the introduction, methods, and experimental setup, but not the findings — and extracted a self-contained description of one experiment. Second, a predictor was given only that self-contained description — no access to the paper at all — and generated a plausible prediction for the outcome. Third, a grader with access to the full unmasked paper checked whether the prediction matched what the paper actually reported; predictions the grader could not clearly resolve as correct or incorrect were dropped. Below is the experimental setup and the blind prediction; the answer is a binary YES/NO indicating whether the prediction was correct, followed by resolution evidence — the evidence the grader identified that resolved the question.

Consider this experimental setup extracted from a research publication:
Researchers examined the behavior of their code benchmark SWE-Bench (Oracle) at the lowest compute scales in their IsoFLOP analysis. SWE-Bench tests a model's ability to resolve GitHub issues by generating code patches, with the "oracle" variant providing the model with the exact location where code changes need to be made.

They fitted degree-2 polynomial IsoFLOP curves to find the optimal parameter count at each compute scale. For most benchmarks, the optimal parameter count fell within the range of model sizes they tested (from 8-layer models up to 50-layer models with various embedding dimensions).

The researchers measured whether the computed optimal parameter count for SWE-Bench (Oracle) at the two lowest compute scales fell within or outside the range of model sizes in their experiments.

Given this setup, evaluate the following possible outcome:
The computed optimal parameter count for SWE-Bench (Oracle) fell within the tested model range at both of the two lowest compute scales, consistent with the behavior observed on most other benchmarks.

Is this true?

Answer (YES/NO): NO